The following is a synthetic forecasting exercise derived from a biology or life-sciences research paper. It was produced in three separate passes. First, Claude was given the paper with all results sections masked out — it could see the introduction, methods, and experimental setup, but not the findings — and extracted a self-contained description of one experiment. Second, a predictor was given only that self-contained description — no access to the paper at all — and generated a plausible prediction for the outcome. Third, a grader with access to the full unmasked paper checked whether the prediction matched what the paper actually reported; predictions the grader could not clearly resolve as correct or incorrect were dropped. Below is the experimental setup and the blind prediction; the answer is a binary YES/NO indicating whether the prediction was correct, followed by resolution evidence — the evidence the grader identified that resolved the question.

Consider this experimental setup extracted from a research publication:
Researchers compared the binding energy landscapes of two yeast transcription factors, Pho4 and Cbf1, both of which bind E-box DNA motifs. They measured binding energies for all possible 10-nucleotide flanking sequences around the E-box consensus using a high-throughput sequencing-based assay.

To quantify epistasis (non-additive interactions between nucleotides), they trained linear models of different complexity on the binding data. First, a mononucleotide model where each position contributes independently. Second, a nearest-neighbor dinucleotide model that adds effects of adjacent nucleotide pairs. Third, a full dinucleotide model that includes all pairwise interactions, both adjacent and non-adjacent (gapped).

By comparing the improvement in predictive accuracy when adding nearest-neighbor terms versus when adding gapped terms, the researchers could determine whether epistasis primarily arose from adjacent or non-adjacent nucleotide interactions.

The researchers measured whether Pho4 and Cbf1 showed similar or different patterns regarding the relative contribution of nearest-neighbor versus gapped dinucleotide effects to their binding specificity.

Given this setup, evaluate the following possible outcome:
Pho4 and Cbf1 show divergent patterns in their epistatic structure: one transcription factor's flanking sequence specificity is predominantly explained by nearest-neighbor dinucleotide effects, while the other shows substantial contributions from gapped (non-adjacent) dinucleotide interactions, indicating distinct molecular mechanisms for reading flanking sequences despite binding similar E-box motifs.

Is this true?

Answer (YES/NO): NO